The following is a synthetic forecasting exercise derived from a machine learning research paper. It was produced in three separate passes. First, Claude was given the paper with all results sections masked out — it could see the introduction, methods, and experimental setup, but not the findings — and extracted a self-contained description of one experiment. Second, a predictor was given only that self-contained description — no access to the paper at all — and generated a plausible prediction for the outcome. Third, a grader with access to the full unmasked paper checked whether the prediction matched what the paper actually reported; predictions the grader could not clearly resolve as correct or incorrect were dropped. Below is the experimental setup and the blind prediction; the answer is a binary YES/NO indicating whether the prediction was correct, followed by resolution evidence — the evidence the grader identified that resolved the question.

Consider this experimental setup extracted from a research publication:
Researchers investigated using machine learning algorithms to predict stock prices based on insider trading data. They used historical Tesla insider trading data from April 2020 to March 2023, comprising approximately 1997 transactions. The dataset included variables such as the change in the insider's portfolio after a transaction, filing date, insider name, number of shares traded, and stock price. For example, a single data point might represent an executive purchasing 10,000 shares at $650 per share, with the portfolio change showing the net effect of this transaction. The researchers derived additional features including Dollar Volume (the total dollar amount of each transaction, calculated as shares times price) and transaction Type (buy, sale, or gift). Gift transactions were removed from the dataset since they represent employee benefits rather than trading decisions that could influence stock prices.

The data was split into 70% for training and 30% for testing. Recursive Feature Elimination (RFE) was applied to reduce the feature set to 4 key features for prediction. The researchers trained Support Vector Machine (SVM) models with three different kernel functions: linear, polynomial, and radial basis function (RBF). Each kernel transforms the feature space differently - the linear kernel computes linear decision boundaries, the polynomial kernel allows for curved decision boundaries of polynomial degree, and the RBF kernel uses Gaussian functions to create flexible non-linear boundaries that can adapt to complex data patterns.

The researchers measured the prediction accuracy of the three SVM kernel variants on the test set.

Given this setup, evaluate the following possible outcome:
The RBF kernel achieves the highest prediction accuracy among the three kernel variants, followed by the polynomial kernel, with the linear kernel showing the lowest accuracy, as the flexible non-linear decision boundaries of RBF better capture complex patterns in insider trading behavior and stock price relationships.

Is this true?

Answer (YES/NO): YES